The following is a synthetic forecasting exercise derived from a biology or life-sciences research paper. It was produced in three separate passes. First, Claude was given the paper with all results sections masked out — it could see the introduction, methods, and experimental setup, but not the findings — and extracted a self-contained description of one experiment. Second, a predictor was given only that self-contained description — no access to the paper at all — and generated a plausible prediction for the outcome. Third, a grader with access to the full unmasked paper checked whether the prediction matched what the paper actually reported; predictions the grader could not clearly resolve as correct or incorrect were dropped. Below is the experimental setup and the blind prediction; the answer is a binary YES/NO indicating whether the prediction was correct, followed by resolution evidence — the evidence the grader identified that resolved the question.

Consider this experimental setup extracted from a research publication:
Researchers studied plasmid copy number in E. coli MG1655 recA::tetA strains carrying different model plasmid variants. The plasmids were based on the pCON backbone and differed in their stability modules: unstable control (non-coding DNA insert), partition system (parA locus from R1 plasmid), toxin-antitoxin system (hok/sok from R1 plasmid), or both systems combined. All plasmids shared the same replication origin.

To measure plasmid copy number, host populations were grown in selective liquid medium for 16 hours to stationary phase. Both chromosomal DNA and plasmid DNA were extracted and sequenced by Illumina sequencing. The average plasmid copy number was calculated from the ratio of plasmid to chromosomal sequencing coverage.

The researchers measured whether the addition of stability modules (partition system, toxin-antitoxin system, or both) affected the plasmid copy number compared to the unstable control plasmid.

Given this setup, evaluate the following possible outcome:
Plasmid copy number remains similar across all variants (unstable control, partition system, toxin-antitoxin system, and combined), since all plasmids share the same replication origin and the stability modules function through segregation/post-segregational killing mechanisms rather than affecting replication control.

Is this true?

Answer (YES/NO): NO